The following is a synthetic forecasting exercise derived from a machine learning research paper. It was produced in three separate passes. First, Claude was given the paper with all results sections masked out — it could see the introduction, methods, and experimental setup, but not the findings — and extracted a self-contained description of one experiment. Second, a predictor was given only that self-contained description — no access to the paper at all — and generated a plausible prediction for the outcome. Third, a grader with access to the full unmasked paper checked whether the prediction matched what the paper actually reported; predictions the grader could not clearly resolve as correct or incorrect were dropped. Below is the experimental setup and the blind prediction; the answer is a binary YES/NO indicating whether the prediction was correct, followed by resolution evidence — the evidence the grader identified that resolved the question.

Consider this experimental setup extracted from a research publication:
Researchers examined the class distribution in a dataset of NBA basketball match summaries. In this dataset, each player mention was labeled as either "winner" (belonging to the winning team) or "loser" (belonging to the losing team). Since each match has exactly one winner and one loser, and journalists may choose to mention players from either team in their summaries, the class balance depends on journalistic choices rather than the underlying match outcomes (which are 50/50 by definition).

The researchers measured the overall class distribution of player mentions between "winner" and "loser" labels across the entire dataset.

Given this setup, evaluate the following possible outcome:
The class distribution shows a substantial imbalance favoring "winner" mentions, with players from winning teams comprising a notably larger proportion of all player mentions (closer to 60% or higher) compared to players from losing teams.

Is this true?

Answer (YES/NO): NO